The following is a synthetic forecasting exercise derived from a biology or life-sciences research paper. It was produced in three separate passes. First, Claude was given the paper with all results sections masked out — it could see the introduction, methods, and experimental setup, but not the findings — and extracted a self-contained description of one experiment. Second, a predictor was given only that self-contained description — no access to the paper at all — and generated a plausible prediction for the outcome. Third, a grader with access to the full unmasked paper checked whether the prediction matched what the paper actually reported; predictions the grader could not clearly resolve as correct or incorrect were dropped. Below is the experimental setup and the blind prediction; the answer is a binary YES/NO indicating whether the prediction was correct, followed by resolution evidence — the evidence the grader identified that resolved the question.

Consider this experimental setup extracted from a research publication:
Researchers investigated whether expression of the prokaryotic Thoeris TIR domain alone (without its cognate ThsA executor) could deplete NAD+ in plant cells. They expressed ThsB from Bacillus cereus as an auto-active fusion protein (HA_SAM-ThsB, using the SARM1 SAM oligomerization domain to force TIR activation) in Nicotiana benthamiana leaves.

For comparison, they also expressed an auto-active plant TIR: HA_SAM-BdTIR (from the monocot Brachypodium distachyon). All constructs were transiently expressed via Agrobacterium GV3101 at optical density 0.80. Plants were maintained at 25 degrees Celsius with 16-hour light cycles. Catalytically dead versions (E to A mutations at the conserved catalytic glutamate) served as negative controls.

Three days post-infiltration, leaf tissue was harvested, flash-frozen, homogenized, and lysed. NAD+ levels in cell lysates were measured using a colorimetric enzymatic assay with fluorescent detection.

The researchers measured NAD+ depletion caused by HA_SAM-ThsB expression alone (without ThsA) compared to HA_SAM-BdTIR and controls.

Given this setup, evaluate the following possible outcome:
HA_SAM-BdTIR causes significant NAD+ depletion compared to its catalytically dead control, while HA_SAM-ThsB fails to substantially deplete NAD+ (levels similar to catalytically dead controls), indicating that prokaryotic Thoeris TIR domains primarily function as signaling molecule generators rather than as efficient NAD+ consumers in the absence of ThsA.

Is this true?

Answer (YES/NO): NO